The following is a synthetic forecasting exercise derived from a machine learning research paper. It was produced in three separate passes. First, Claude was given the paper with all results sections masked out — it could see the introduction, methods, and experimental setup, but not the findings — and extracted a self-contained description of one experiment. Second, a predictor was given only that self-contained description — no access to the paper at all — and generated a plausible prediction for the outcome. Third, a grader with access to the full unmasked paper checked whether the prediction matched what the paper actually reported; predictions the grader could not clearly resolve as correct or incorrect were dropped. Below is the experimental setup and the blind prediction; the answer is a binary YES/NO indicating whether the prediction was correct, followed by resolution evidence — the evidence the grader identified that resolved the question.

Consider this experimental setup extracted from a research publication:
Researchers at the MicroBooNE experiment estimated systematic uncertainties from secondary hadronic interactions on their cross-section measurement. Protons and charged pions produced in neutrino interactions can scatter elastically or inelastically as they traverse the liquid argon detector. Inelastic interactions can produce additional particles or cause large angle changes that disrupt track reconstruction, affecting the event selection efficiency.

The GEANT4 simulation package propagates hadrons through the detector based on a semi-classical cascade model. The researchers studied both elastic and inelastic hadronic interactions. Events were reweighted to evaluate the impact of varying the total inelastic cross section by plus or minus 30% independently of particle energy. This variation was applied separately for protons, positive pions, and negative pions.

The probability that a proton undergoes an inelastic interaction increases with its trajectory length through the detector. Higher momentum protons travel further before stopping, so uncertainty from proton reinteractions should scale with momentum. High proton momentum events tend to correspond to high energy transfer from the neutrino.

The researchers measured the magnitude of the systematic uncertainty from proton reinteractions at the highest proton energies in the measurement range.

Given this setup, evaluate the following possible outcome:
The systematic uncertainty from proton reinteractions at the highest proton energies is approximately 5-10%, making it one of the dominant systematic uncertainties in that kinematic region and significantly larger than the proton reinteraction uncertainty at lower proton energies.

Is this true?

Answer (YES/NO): YES